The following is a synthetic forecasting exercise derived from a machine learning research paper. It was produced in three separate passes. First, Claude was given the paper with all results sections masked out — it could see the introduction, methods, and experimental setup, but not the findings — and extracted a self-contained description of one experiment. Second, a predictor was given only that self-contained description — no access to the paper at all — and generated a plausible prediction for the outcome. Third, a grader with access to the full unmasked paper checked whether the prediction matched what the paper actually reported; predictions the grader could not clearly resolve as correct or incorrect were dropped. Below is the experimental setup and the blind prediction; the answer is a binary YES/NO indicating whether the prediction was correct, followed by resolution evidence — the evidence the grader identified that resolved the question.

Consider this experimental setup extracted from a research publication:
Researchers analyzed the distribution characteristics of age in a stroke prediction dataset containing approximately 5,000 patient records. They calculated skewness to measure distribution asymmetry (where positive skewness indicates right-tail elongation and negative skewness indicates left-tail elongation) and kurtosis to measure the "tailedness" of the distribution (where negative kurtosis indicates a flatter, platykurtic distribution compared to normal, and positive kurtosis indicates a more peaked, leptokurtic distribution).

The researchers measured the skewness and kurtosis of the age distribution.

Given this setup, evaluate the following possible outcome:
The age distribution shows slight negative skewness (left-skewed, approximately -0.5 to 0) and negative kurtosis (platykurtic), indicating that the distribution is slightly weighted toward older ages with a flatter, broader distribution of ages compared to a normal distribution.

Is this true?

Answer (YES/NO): YES